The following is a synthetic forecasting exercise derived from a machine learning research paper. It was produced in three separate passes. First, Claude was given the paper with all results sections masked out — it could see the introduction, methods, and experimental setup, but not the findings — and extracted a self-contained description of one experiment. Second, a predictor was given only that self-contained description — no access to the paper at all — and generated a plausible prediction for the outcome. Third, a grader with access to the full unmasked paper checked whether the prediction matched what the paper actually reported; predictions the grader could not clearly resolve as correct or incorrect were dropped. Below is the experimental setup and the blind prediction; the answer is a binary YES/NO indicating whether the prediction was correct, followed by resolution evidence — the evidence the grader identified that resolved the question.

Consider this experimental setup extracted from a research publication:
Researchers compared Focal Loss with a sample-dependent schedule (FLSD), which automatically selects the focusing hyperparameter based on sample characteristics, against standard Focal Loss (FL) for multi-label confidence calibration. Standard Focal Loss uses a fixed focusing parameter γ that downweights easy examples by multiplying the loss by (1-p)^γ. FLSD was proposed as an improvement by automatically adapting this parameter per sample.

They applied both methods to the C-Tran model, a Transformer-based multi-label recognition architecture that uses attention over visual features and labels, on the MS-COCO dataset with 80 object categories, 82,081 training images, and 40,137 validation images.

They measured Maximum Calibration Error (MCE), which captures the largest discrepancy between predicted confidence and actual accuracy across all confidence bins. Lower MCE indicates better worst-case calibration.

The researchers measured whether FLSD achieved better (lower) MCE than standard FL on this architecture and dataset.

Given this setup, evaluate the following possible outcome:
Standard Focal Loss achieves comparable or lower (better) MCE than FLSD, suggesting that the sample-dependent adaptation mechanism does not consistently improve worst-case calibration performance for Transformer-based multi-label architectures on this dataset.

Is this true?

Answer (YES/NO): NO